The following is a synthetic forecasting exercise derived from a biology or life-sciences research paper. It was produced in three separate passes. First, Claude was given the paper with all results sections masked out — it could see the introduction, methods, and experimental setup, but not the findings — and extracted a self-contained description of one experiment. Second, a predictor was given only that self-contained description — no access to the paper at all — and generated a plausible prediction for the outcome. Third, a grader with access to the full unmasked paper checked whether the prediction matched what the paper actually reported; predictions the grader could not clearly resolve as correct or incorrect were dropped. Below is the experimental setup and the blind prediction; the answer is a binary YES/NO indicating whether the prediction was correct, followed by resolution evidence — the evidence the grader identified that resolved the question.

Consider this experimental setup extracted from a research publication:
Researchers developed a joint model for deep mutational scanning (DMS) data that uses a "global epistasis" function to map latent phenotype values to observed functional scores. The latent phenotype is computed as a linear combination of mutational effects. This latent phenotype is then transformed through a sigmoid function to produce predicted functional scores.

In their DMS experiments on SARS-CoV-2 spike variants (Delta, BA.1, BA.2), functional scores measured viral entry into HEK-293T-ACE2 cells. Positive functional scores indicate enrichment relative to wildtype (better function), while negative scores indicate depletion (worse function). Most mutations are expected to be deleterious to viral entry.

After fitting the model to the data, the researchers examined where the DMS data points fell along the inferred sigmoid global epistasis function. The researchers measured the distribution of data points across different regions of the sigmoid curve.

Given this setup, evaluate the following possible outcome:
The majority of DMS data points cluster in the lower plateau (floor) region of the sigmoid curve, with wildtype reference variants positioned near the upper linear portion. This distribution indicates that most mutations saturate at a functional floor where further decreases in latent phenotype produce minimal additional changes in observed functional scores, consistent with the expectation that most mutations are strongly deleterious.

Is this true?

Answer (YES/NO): YES